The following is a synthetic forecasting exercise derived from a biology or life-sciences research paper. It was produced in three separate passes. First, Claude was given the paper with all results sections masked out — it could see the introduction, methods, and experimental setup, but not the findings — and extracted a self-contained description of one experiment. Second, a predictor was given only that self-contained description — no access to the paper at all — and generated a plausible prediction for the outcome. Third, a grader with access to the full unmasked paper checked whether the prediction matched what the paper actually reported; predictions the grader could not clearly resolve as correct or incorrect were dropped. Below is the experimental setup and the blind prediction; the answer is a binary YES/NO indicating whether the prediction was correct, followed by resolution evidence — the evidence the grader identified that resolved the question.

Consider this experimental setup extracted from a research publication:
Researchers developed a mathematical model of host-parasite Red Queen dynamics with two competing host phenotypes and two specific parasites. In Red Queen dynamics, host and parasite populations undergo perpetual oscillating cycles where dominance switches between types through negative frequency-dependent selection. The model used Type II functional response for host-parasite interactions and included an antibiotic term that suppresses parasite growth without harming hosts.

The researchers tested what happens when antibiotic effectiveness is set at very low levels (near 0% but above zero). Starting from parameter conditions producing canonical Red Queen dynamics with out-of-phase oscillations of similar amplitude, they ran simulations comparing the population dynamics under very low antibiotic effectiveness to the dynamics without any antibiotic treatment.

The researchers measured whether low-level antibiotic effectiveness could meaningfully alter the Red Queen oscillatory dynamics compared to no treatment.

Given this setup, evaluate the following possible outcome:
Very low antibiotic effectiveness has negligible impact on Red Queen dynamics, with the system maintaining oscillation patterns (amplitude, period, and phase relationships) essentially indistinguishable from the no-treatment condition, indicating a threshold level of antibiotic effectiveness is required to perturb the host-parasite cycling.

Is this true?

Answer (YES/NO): YES